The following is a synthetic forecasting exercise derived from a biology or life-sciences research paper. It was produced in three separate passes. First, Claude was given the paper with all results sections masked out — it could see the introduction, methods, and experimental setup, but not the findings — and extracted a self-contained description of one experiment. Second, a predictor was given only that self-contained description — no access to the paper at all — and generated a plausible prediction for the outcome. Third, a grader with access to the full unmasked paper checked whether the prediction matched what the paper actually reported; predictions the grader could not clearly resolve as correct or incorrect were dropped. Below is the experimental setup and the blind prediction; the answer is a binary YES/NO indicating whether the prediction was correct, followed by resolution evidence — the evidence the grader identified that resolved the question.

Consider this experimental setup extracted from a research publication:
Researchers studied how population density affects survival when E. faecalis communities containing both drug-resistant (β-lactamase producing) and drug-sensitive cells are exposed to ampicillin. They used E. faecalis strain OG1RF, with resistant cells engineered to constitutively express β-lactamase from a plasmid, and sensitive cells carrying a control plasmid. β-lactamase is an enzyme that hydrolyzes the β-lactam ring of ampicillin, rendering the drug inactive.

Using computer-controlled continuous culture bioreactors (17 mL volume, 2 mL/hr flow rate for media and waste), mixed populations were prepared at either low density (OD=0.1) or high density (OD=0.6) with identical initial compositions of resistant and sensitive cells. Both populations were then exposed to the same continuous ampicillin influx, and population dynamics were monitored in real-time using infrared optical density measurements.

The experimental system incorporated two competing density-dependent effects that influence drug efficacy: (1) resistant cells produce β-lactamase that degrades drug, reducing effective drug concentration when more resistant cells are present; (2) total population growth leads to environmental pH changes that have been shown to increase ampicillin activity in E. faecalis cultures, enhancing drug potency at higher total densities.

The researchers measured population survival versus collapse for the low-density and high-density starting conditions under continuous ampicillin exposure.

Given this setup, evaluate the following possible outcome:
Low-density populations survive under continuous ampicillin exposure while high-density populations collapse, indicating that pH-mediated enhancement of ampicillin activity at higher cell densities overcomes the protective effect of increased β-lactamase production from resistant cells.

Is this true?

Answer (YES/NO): YES